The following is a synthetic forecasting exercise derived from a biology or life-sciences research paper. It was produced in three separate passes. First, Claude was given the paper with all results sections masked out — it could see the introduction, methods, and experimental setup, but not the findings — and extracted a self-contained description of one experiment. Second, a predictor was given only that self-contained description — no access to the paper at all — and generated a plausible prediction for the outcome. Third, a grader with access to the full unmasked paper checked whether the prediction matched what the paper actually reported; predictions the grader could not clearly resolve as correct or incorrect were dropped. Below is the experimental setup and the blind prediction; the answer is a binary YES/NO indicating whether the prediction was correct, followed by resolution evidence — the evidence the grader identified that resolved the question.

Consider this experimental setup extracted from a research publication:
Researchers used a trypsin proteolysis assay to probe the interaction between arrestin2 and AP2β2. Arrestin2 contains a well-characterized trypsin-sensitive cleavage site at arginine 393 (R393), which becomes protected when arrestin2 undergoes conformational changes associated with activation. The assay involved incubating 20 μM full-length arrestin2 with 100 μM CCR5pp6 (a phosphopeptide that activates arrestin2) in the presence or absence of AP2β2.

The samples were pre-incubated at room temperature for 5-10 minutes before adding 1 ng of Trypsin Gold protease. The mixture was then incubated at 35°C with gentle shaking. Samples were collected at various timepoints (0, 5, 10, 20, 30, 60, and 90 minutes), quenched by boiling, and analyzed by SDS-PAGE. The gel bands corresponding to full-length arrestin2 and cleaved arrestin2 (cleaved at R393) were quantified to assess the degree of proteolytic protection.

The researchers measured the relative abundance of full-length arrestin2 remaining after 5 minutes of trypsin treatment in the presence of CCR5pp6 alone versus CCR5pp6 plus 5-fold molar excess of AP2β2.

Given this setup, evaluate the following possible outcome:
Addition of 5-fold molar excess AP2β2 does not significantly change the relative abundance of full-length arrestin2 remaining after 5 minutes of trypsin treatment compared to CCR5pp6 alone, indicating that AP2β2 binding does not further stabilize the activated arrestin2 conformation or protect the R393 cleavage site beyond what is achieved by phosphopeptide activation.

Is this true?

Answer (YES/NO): NO